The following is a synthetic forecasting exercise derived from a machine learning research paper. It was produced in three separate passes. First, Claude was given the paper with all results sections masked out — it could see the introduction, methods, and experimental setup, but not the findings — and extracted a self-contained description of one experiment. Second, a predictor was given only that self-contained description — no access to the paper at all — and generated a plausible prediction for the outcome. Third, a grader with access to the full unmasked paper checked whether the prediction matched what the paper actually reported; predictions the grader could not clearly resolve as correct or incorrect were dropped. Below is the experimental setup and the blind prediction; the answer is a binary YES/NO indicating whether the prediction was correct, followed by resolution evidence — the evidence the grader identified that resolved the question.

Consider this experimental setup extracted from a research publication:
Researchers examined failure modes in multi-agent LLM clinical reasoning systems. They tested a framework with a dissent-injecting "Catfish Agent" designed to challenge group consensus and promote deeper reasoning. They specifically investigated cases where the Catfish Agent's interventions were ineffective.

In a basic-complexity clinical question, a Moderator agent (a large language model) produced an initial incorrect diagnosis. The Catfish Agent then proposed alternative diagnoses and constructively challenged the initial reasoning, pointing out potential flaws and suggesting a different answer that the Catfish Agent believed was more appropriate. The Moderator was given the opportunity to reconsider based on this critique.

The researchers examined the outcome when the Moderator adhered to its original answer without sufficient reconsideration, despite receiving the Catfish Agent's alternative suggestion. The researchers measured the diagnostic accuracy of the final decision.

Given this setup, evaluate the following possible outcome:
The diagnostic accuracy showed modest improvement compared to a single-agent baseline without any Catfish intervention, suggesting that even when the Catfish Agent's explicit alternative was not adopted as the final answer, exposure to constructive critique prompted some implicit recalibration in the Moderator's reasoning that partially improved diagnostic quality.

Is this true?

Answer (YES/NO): NO